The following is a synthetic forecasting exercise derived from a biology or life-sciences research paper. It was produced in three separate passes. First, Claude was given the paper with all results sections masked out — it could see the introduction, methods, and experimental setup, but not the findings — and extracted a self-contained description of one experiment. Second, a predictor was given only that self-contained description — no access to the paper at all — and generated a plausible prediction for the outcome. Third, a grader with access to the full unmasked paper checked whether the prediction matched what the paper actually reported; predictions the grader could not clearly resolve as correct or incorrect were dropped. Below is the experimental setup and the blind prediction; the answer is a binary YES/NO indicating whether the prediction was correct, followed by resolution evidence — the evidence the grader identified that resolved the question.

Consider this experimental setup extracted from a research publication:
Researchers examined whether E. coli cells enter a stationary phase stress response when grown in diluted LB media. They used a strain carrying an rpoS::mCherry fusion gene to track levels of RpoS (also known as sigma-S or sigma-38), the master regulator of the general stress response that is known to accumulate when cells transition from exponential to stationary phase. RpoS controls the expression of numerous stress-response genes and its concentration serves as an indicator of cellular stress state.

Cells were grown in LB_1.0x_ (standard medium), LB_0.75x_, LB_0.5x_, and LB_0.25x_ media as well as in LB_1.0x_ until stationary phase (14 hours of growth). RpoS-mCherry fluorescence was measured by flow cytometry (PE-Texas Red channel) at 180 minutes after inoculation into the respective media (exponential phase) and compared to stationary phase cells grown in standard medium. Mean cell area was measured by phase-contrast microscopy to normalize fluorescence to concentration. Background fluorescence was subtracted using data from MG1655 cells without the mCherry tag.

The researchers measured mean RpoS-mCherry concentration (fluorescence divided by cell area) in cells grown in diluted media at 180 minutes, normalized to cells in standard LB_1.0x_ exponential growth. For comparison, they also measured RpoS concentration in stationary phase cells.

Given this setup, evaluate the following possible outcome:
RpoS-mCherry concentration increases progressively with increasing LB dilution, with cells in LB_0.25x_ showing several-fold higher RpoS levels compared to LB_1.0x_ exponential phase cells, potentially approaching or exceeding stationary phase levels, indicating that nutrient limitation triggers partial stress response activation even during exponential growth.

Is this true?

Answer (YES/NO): NO